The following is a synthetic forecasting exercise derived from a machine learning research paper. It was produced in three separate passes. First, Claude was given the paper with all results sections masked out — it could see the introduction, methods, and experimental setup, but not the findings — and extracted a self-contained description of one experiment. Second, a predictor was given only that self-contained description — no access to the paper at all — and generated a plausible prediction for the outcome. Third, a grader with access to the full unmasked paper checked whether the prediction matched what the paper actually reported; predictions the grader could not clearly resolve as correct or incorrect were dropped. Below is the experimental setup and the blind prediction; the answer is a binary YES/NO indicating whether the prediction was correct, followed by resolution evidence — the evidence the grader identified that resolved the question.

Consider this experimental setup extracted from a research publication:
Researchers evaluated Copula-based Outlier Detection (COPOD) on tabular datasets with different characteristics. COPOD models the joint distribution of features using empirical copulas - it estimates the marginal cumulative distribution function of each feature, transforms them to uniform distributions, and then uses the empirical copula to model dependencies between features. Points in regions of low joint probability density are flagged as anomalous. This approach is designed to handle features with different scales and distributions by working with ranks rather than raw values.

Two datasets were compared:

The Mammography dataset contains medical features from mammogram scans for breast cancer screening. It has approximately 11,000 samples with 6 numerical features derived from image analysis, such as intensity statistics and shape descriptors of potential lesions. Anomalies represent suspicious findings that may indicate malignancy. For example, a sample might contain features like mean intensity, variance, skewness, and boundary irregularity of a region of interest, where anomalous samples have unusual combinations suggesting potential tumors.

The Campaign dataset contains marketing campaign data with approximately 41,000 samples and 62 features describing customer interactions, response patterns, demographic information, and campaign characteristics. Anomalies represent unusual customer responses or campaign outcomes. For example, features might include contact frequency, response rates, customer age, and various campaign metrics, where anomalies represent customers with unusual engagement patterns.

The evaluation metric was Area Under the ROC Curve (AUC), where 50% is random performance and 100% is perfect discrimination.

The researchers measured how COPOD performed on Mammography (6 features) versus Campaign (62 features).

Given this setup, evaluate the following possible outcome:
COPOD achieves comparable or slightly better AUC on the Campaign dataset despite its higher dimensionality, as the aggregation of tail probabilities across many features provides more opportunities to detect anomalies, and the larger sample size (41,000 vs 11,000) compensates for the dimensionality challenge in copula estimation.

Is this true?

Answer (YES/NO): NO